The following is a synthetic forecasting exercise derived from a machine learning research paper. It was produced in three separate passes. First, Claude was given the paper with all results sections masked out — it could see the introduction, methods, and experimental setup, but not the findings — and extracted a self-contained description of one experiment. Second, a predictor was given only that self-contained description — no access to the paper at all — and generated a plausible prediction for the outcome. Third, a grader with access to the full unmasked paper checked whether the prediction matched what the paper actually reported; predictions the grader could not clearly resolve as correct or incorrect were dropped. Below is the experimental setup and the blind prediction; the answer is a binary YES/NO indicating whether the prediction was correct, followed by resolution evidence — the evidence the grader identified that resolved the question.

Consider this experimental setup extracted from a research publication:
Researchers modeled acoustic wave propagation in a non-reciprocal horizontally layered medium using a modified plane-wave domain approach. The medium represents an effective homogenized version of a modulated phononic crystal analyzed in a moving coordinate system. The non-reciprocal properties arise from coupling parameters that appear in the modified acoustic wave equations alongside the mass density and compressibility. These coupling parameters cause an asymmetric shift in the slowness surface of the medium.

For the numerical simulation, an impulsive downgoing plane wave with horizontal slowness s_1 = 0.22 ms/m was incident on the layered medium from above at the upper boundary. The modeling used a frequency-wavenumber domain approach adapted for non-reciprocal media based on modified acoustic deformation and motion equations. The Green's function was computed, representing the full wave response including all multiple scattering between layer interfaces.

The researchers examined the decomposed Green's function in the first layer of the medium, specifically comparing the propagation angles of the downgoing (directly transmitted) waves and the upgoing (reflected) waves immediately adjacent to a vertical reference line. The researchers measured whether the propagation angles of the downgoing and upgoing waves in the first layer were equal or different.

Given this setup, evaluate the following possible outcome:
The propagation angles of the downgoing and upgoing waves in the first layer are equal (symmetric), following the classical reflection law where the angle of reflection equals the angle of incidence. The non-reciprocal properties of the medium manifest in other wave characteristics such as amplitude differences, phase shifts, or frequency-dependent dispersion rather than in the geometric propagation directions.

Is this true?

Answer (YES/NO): NO